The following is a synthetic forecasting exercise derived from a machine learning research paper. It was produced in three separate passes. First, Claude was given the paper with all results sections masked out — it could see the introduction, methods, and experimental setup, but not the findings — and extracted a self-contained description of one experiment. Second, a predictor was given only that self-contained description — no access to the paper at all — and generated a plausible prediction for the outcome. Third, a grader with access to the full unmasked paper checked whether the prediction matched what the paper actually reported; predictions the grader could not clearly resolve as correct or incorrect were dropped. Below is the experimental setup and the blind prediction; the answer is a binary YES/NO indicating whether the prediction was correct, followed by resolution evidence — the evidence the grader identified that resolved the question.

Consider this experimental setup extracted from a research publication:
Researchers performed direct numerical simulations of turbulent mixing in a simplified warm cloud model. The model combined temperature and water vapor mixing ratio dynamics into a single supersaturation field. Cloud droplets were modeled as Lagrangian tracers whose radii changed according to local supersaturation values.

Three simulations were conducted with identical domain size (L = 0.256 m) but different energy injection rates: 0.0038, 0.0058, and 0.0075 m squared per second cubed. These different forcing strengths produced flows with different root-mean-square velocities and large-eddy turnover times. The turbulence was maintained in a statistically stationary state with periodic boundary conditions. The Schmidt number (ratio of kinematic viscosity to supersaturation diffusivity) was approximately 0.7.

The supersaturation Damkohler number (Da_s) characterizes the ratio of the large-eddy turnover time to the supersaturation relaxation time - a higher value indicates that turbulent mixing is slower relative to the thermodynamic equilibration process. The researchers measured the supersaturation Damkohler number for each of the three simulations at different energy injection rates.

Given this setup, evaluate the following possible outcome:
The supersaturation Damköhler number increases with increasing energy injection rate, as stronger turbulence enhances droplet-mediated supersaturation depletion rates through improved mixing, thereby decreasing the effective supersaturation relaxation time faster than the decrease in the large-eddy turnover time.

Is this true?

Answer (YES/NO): NO